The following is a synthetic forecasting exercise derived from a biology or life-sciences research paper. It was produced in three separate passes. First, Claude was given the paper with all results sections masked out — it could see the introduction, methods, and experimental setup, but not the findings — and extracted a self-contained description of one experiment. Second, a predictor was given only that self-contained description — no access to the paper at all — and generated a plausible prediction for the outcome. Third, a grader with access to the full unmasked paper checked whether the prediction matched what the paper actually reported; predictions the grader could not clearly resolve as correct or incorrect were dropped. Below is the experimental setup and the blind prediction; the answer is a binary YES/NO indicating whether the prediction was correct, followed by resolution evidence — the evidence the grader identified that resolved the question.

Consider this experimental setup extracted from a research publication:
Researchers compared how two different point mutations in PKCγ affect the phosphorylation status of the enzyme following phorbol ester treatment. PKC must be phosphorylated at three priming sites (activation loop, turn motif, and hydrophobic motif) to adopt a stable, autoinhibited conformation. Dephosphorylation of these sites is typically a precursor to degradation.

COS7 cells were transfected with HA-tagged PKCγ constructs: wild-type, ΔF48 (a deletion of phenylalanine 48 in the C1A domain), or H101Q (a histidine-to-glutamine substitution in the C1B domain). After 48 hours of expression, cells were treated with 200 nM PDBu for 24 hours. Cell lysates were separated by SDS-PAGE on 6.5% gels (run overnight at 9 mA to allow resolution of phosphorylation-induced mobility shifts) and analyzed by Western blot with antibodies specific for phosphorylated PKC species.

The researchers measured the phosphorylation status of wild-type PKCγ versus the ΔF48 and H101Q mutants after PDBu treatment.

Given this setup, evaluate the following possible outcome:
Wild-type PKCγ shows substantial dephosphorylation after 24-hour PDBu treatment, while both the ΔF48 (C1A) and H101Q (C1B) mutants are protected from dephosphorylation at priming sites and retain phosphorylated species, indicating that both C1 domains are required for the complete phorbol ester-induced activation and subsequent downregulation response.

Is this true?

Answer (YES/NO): NO